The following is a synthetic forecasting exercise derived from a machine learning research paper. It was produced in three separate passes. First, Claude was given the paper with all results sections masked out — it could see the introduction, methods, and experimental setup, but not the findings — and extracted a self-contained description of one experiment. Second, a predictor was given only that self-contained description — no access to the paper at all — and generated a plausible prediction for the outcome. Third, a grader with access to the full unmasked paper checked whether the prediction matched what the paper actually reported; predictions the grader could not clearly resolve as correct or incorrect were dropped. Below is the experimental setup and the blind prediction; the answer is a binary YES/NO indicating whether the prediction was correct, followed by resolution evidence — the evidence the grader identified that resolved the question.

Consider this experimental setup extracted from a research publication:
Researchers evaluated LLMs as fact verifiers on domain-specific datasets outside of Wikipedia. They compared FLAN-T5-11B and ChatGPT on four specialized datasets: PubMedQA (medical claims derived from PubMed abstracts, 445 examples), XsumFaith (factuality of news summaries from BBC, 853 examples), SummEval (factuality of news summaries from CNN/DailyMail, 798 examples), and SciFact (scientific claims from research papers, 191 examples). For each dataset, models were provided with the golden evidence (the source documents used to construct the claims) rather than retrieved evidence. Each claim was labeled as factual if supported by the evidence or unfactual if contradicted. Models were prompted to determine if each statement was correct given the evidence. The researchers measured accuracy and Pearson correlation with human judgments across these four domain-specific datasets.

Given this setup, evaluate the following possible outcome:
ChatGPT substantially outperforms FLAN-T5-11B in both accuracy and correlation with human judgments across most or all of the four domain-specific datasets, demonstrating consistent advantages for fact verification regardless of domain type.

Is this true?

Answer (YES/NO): NO